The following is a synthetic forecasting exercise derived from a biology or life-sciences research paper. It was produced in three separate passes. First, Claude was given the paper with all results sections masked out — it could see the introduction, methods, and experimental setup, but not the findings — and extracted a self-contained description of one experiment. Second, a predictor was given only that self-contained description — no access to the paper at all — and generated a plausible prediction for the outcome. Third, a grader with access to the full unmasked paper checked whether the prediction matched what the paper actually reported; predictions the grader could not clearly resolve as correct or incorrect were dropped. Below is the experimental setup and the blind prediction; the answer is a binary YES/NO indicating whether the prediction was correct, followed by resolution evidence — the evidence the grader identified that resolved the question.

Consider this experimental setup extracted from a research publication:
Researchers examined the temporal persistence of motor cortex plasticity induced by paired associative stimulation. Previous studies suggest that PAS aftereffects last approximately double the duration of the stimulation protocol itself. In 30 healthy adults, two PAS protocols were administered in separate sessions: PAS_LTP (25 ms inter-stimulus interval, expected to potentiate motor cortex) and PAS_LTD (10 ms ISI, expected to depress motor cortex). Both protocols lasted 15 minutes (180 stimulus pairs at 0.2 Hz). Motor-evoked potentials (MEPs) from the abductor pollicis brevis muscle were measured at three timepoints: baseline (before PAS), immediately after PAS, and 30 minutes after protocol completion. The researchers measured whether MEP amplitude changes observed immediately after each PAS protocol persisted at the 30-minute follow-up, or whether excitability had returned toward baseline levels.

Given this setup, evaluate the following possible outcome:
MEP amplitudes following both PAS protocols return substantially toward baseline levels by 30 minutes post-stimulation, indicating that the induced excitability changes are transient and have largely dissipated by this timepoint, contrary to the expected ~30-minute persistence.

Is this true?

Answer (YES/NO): NO